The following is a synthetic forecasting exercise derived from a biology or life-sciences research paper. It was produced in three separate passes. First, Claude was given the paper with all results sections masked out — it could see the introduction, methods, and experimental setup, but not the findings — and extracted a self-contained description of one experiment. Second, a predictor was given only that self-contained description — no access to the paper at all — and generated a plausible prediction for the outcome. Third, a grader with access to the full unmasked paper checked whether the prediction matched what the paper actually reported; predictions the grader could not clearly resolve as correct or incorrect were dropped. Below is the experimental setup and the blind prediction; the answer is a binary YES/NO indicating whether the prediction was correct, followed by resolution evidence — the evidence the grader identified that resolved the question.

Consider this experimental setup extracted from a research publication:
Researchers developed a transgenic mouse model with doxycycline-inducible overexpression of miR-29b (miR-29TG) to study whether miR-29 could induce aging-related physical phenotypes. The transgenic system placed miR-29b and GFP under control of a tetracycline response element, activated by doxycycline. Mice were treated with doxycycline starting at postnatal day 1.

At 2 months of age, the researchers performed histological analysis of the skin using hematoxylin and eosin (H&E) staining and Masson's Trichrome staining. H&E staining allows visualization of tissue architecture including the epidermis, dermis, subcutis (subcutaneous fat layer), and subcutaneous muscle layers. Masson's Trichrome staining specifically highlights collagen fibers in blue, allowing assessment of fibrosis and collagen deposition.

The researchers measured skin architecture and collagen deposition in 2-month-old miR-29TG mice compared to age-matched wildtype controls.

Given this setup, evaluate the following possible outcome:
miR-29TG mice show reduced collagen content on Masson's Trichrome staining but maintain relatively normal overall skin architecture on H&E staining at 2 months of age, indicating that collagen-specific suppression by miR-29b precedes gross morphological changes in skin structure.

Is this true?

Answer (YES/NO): NO